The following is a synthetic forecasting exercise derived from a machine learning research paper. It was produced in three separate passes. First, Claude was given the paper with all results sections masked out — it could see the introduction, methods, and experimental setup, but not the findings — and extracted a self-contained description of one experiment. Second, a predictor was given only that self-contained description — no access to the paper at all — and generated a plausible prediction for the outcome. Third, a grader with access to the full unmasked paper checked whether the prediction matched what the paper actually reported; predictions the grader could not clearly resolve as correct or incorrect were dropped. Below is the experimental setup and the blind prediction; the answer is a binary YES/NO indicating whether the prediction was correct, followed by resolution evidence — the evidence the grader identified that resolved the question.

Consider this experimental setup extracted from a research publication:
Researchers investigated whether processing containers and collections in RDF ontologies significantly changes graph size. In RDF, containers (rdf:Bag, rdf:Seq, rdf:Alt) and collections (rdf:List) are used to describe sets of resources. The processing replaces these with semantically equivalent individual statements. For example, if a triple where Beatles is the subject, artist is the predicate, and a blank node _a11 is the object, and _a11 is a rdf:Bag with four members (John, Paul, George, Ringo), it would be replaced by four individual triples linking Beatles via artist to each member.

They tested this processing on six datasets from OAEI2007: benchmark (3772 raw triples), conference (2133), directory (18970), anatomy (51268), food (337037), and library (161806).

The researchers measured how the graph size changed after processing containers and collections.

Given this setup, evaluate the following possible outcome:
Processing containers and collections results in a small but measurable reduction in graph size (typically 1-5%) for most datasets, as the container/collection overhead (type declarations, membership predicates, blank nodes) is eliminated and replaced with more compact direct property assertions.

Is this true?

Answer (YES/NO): NO